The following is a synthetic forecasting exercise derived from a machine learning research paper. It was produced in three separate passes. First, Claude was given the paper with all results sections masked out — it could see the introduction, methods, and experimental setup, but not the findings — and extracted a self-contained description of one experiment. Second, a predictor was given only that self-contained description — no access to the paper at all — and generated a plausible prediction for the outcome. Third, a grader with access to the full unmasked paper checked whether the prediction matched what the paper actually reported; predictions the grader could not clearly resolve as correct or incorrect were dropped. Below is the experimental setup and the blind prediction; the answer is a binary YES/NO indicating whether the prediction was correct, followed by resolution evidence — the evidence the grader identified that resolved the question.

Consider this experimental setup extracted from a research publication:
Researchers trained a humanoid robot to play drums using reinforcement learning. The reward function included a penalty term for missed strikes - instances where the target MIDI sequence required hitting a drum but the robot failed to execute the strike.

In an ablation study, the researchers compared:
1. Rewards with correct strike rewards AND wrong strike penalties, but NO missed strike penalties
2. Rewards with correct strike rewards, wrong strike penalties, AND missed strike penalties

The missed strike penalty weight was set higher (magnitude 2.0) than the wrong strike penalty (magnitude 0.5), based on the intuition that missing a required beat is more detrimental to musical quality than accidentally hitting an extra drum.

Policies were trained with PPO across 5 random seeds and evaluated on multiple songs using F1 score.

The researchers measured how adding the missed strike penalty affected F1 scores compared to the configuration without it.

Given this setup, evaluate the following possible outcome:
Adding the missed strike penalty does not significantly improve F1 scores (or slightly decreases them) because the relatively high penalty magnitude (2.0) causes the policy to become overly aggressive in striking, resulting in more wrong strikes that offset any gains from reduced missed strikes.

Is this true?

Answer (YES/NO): NO